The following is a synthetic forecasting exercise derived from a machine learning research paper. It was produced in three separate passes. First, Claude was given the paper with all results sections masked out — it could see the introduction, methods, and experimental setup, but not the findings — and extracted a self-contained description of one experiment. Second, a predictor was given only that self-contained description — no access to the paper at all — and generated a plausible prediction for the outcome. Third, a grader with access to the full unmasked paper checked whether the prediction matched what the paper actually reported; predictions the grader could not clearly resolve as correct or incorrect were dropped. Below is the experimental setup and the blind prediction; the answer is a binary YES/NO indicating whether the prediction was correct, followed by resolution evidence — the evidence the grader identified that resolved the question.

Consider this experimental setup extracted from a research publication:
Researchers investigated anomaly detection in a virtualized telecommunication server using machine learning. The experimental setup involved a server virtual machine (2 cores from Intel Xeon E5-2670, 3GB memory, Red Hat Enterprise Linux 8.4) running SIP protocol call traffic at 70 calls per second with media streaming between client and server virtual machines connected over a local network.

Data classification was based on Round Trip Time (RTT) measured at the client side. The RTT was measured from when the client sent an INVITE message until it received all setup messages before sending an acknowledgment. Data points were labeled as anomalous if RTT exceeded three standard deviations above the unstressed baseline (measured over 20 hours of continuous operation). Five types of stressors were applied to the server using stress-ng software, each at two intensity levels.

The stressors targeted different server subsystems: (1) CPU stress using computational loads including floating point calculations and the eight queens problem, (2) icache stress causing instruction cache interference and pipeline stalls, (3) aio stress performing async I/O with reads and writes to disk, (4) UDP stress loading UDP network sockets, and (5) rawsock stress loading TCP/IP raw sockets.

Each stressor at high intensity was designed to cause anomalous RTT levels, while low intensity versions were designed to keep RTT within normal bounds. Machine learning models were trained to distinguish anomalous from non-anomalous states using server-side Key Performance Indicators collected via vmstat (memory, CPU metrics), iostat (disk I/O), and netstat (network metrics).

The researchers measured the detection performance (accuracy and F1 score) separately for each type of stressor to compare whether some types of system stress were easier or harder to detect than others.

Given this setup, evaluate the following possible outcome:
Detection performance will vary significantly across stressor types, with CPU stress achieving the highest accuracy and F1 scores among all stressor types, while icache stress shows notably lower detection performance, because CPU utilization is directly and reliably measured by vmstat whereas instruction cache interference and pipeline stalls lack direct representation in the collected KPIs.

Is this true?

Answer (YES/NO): NO